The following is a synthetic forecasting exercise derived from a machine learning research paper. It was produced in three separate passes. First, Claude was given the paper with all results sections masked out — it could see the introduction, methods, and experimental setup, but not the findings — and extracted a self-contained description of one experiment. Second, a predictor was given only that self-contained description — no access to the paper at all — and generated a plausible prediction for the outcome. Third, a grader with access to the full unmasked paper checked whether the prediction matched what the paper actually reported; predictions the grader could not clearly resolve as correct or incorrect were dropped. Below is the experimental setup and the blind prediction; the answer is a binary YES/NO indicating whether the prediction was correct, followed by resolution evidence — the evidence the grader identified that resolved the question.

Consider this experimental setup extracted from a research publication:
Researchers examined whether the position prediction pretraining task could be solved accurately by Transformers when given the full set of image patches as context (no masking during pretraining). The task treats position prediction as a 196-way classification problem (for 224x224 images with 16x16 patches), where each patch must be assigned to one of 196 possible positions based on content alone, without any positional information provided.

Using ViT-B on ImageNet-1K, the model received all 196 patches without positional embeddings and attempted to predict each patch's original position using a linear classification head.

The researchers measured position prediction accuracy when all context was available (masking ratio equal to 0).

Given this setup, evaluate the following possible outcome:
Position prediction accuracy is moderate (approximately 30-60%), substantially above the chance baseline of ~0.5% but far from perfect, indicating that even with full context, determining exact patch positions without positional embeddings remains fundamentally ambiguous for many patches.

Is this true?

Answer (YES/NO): NO